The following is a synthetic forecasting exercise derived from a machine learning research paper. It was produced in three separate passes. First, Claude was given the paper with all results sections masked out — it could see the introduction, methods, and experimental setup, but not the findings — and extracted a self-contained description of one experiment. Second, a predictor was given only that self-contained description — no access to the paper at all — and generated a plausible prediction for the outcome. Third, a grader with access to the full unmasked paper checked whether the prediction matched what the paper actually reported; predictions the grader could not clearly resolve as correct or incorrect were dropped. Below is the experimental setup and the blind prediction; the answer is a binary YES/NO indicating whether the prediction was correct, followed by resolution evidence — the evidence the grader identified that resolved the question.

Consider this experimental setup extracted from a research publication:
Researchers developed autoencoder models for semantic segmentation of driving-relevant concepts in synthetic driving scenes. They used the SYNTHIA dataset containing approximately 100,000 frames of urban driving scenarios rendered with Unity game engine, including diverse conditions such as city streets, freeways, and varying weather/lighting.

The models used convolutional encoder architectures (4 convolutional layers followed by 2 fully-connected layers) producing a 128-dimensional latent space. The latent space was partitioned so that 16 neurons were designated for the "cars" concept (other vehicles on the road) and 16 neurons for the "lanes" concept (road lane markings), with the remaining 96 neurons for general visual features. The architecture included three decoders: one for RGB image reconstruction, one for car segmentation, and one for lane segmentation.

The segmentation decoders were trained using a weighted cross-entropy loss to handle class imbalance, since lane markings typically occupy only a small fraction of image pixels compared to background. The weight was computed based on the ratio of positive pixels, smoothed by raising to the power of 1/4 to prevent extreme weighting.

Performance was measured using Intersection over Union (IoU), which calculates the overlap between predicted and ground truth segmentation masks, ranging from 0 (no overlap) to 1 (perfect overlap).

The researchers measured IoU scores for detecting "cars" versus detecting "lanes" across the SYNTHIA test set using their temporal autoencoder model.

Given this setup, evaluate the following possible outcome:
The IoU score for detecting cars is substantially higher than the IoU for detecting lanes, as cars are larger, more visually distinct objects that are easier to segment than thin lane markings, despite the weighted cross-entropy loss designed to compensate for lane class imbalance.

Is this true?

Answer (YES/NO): YES